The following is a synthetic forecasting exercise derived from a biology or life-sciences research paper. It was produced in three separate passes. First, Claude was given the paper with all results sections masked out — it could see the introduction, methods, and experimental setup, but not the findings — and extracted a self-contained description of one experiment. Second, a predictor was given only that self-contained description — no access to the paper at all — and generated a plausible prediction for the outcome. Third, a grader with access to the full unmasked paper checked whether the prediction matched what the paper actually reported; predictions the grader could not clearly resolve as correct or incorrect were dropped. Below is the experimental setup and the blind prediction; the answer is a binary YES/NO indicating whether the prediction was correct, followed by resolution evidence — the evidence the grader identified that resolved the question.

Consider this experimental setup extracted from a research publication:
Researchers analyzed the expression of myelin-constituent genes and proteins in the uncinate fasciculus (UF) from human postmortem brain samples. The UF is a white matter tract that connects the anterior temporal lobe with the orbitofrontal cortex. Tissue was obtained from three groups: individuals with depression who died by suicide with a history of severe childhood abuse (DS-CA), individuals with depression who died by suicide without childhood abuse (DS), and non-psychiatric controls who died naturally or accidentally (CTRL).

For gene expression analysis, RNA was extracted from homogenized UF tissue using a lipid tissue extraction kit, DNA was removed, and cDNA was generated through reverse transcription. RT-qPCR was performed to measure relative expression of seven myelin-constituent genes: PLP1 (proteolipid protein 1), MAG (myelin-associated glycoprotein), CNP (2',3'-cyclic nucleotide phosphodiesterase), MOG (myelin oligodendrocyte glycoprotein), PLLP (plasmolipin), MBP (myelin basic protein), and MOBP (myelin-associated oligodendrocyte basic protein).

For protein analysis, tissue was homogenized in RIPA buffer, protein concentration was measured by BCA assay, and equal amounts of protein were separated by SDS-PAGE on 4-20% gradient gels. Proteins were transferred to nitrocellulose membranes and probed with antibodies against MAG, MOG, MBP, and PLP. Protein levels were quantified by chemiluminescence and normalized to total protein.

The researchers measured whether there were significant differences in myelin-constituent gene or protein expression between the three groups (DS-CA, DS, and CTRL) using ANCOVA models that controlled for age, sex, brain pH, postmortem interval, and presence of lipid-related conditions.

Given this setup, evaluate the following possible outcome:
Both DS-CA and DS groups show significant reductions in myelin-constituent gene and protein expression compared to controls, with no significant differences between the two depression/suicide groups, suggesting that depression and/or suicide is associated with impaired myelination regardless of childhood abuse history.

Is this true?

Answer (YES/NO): NO